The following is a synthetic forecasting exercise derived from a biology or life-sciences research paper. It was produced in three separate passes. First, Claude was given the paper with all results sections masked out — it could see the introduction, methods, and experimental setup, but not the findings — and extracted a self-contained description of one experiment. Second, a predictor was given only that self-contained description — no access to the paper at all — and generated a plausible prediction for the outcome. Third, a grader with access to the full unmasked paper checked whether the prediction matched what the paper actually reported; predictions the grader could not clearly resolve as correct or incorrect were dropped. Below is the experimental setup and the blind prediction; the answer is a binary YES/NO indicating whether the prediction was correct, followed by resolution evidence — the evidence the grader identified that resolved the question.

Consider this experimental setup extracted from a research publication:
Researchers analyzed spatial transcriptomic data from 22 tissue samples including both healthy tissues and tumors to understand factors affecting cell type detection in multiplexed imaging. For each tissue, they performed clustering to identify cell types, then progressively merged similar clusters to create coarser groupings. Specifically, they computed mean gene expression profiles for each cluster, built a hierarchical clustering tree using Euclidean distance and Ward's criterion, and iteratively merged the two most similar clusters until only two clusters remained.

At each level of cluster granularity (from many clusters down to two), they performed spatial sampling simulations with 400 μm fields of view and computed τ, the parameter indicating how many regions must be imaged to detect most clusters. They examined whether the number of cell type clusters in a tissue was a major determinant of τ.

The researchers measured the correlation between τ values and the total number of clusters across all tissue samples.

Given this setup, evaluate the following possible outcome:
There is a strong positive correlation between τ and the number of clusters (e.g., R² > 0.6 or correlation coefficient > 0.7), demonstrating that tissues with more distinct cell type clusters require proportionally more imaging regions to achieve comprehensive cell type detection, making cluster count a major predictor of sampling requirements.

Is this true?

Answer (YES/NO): NO